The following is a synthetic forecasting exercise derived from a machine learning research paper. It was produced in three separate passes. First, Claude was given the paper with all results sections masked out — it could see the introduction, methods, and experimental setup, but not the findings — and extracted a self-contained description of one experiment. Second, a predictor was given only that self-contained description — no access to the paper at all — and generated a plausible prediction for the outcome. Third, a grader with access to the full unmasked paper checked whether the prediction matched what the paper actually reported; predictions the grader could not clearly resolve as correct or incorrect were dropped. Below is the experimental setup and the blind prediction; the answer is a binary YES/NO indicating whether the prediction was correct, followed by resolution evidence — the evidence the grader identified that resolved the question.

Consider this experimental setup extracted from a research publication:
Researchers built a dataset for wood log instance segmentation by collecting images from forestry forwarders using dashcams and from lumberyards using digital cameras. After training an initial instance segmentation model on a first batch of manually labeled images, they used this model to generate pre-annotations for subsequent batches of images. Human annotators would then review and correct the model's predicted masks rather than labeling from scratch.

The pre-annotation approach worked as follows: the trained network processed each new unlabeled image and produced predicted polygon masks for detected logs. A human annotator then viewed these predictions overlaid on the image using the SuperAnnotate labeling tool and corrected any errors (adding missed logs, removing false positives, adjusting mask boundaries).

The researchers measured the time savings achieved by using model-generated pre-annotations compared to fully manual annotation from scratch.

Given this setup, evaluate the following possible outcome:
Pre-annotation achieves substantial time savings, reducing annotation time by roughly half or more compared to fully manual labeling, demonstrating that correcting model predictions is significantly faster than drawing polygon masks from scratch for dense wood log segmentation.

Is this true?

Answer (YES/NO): NO